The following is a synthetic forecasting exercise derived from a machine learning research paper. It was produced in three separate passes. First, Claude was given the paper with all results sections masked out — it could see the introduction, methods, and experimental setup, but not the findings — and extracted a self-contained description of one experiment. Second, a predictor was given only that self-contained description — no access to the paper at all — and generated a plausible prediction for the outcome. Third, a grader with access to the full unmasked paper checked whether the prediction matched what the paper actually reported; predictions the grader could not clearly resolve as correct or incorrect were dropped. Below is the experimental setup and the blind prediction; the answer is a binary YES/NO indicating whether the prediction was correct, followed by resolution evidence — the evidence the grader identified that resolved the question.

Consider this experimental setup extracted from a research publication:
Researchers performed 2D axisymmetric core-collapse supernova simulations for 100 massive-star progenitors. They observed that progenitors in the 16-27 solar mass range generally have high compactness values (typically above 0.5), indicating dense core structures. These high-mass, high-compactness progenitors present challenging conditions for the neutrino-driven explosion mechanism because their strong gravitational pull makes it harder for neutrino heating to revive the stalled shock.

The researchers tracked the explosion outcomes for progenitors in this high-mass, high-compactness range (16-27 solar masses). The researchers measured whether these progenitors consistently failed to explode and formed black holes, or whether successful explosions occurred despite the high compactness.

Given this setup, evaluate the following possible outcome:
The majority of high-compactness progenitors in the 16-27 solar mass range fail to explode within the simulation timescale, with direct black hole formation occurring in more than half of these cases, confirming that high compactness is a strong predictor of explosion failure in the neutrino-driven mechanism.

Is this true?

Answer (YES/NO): NO